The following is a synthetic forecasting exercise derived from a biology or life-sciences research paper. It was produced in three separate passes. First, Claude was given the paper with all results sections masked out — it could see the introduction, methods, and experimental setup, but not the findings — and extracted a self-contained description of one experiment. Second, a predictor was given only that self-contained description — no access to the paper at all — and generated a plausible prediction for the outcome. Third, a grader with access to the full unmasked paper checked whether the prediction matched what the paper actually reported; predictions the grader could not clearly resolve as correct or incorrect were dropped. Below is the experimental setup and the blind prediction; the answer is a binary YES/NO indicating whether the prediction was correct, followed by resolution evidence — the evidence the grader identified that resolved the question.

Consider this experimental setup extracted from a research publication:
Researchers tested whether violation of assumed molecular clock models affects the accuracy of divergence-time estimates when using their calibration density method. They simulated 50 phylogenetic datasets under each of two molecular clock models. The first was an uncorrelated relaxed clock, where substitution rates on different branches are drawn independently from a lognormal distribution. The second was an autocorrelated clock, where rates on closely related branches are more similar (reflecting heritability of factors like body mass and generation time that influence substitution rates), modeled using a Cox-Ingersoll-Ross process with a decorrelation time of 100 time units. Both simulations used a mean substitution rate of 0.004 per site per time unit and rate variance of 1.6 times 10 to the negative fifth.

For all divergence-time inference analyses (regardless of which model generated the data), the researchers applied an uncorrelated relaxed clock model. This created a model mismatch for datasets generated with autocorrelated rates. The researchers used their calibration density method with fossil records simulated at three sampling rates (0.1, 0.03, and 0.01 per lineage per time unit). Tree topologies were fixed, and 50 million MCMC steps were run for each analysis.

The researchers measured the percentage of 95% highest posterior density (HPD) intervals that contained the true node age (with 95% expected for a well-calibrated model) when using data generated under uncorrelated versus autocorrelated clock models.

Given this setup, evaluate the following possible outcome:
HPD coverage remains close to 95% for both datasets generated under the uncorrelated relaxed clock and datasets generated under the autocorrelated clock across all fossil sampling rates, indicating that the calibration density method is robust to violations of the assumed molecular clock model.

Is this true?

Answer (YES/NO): NO